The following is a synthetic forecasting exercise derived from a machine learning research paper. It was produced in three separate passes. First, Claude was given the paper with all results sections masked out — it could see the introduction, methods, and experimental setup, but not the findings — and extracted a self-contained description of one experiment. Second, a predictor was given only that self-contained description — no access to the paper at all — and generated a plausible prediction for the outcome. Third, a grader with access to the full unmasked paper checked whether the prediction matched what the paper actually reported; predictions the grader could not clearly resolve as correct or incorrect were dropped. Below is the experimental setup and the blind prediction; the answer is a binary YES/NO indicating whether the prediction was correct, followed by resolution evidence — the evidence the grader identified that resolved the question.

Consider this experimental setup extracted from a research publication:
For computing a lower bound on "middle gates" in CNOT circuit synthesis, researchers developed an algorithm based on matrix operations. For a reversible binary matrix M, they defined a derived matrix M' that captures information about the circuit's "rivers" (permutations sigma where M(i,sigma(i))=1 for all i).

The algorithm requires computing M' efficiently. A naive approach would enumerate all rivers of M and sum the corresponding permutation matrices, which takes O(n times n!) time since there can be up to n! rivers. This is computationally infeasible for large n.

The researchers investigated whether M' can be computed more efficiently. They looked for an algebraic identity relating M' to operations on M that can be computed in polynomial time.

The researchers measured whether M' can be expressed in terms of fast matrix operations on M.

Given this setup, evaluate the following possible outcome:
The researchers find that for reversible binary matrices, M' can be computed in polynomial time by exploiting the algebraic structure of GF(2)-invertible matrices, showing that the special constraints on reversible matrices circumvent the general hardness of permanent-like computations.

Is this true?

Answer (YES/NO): YES